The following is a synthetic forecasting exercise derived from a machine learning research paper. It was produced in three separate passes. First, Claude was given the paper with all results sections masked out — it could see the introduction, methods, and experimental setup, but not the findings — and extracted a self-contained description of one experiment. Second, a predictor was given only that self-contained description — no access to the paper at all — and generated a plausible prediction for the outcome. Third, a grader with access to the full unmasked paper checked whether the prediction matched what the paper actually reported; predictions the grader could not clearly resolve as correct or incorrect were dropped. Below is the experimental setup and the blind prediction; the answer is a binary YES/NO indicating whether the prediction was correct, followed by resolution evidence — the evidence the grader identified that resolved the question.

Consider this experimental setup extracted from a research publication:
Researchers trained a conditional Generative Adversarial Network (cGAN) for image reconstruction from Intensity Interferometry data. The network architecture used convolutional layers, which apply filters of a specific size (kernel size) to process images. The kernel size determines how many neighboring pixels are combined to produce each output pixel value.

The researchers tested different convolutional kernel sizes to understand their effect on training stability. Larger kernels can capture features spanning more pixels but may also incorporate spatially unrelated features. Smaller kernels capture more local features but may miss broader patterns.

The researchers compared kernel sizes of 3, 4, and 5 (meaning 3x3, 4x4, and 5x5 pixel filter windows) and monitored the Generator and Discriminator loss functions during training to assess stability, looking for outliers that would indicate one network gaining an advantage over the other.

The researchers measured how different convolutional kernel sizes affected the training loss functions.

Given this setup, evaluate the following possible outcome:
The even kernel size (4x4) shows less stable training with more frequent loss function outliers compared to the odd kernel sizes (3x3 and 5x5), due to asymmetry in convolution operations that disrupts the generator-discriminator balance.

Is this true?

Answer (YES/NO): NO